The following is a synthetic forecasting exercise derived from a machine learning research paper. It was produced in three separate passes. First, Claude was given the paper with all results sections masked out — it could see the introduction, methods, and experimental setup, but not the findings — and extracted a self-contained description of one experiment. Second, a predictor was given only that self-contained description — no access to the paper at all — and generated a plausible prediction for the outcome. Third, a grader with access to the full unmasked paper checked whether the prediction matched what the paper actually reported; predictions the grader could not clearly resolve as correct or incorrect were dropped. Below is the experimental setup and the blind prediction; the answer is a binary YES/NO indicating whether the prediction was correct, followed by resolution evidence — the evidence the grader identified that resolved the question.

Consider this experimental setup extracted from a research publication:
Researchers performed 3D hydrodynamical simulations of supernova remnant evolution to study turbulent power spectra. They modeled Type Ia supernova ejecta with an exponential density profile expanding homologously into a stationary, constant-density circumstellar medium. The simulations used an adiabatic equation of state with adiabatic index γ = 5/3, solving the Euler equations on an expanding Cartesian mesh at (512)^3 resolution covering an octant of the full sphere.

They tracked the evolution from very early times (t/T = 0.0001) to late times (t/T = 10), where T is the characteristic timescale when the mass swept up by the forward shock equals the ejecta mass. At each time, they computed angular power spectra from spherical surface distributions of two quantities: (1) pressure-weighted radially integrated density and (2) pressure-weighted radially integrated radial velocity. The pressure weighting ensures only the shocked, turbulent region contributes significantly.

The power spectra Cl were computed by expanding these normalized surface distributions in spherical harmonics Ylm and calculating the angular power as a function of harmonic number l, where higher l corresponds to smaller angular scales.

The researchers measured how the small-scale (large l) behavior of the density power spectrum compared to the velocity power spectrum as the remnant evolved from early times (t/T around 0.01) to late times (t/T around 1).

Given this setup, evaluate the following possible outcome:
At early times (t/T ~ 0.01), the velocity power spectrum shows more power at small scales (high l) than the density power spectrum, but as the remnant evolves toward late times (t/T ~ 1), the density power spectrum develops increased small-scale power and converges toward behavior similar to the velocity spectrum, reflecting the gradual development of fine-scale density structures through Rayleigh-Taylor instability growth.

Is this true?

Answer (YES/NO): NO